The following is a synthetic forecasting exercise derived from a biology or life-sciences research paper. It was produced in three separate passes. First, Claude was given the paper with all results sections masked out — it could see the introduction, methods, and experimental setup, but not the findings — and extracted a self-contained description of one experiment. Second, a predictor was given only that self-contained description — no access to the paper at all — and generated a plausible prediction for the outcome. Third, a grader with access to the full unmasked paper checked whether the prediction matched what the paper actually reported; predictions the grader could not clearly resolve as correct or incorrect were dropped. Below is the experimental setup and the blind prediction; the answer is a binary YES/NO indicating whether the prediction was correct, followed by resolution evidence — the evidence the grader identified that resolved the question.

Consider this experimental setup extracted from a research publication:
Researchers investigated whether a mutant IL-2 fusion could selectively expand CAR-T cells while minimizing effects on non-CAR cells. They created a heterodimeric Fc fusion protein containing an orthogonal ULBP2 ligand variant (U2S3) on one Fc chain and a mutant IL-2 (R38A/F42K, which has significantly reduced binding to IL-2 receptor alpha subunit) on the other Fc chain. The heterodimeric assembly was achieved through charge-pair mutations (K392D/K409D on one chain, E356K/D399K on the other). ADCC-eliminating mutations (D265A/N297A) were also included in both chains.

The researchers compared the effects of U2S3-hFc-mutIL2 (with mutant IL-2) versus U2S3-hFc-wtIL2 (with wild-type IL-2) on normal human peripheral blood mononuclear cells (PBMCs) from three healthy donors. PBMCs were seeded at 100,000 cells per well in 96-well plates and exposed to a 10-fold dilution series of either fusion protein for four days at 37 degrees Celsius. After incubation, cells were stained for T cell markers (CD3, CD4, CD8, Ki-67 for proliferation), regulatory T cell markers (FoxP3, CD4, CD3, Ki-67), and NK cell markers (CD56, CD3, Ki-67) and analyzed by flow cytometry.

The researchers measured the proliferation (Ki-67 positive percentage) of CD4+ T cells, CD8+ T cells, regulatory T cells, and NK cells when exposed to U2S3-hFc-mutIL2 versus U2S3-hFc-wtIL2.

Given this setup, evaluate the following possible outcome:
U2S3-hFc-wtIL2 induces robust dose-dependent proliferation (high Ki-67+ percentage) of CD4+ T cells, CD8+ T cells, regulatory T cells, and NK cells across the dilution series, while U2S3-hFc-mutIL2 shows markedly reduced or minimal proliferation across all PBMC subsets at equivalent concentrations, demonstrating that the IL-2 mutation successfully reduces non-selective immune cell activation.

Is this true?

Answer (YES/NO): NO